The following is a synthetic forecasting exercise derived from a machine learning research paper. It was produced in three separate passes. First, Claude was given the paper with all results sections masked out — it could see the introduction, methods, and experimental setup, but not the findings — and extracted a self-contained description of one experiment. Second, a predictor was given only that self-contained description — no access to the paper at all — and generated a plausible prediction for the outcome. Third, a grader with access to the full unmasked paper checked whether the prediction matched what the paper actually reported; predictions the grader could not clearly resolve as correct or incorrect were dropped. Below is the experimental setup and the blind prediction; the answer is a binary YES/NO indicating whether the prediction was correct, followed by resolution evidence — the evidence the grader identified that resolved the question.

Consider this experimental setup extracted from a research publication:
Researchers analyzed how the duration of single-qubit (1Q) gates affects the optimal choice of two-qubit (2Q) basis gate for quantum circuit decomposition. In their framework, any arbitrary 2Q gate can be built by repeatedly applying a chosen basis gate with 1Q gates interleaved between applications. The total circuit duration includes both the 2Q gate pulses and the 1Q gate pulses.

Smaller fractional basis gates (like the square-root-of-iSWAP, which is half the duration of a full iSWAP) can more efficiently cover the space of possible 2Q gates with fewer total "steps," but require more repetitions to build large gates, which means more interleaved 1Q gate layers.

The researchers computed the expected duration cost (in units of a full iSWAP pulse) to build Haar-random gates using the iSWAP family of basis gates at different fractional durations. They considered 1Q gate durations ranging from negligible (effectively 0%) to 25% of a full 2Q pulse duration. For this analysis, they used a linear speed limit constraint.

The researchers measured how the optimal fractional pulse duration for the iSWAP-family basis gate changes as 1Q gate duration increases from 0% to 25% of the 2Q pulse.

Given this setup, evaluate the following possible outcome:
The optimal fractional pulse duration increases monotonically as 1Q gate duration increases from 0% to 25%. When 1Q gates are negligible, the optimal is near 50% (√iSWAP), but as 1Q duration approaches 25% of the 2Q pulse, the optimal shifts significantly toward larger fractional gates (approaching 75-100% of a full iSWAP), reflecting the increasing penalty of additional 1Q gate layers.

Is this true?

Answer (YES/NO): NO